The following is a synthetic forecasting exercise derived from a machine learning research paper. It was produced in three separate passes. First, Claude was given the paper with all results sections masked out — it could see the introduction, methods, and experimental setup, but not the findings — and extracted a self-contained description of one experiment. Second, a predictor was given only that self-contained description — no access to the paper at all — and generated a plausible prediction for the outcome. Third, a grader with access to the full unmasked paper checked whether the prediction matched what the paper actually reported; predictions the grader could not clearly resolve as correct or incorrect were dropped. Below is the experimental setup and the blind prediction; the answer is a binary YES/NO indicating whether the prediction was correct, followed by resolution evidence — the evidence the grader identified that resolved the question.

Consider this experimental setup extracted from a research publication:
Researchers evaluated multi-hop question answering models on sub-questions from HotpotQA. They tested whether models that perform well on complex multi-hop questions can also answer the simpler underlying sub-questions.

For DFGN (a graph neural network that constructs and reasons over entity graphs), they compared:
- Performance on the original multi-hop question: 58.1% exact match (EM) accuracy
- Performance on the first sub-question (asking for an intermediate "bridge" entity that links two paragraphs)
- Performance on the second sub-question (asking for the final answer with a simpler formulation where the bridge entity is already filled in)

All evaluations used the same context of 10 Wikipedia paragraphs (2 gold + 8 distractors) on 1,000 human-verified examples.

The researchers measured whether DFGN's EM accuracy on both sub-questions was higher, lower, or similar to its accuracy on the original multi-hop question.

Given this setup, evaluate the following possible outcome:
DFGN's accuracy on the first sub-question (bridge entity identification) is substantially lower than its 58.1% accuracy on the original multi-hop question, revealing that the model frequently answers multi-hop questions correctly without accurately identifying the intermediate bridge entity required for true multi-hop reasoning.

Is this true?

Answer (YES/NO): NO